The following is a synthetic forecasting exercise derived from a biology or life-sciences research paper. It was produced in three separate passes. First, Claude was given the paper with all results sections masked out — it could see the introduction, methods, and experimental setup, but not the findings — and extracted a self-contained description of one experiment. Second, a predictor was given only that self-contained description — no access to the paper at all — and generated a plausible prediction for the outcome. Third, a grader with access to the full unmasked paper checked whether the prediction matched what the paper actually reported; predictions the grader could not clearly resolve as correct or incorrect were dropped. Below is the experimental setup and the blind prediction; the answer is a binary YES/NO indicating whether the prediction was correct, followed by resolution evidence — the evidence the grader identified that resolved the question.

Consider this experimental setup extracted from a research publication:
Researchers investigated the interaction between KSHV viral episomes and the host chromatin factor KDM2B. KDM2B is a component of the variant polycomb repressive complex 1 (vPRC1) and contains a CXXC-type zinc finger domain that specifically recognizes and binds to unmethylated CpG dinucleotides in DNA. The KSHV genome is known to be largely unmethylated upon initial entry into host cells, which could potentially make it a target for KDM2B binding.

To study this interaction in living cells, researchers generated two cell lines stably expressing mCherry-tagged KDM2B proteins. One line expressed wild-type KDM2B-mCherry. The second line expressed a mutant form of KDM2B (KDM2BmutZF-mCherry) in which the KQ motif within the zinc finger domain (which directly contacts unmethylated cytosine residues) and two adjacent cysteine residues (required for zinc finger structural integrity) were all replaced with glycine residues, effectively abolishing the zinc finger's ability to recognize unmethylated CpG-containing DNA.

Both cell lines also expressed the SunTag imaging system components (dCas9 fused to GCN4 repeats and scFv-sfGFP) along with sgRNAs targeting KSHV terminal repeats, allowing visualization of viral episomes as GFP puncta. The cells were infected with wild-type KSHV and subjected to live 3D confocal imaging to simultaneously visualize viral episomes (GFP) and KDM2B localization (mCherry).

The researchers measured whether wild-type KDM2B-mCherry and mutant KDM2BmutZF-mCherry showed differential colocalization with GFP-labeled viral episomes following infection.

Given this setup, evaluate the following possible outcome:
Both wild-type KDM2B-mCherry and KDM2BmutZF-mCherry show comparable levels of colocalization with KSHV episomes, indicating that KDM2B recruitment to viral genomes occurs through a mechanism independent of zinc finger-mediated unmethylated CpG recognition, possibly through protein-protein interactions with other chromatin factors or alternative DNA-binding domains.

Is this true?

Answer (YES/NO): NO